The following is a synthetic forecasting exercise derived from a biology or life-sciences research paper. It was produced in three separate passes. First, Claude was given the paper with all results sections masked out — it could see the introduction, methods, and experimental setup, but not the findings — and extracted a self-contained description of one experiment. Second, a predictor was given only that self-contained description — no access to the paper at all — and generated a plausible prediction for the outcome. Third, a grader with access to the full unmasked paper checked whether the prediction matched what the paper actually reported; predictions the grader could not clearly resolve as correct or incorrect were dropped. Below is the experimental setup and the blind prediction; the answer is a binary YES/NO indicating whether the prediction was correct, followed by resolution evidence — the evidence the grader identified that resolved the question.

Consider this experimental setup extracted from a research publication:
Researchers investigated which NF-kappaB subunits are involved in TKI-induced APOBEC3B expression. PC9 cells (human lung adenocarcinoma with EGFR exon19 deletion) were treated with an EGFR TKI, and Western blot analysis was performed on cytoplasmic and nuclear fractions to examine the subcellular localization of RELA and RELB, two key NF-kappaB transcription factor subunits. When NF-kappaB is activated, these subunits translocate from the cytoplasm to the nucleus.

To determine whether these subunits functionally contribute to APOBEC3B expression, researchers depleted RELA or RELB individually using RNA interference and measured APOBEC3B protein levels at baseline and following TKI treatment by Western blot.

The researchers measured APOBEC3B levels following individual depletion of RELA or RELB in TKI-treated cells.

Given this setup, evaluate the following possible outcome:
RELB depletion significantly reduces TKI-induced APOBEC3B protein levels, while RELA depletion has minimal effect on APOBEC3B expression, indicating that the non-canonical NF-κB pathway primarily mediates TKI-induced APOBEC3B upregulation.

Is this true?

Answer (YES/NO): NO